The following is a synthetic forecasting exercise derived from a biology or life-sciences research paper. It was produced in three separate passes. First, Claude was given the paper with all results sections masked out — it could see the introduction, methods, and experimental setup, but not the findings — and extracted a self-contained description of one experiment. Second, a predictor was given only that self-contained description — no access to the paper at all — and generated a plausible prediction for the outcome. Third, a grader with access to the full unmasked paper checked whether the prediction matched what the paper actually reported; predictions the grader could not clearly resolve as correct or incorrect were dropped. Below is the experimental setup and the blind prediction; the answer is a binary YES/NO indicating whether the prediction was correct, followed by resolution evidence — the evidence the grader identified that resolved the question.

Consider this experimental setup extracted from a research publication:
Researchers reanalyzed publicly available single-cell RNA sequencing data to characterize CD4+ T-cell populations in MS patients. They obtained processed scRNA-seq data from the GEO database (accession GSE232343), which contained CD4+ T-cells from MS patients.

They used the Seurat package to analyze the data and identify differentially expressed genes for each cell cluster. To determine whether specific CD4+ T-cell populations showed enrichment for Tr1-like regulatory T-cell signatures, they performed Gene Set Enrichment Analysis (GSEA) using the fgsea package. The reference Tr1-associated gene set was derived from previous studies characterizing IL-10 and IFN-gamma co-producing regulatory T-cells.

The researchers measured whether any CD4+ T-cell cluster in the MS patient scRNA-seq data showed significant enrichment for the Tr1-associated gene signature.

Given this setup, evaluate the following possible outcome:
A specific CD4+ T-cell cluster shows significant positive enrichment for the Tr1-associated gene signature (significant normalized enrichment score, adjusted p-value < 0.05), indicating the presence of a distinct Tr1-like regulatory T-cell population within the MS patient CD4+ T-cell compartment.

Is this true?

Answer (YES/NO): YES